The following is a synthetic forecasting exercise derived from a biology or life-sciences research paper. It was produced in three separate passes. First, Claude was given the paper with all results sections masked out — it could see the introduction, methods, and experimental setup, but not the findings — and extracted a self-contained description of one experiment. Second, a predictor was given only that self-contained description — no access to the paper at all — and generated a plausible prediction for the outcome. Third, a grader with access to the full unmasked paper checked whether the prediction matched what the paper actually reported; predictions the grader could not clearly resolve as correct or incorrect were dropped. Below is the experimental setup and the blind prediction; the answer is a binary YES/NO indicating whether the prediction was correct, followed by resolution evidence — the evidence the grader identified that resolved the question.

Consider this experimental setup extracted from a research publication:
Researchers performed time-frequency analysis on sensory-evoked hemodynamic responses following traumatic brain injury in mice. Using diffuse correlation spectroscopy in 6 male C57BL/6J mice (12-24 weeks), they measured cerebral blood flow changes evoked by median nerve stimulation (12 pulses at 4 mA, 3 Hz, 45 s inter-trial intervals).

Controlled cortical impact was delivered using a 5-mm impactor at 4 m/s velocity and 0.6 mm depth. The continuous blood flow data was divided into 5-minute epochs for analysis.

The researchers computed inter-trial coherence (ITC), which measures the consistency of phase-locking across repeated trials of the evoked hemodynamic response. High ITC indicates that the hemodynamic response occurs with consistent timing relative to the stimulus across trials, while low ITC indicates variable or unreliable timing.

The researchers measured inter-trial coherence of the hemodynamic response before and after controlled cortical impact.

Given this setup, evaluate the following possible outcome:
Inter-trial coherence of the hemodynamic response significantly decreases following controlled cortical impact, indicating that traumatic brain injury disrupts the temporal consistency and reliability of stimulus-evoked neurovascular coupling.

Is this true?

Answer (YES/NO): NO